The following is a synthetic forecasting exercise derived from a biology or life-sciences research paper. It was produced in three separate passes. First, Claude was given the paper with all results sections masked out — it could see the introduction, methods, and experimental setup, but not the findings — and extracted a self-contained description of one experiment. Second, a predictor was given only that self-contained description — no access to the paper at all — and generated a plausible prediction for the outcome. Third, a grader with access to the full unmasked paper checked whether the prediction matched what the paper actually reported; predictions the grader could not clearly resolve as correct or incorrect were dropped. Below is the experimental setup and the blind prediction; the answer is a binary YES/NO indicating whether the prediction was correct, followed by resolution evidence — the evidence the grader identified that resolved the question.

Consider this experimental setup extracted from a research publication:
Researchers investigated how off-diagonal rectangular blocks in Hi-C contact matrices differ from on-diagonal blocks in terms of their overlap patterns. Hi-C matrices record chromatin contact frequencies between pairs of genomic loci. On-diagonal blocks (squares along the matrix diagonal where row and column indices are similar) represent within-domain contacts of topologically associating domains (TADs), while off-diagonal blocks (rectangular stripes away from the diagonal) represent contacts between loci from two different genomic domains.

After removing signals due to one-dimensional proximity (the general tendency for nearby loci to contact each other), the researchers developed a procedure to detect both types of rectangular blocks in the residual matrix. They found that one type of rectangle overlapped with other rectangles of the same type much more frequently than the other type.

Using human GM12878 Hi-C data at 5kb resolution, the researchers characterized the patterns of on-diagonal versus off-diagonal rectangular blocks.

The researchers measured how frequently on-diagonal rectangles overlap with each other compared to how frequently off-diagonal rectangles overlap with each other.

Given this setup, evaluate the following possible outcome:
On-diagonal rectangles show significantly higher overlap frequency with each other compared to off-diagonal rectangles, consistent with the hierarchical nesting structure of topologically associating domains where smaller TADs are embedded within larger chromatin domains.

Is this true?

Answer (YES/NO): YES